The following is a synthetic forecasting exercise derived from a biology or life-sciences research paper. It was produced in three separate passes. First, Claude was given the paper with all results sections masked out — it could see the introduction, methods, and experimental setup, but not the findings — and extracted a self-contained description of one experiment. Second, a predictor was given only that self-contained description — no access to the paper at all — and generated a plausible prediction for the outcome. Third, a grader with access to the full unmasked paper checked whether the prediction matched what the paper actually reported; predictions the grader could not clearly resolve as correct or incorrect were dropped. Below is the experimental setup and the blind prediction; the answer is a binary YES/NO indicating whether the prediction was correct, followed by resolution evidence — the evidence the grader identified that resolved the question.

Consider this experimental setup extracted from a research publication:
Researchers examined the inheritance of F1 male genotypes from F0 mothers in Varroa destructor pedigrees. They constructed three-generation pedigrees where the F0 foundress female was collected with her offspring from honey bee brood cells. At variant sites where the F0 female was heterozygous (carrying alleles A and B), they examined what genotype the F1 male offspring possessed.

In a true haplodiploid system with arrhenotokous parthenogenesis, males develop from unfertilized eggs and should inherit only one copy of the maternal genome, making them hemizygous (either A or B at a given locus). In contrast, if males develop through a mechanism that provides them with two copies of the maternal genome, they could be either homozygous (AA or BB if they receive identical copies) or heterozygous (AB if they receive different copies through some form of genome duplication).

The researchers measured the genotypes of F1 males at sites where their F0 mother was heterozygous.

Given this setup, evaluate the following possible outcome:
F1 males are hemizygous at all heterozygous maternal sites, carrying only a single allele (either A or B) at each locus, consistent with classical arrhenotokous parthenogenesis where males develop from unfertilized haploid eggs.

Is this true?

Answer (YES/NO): NO